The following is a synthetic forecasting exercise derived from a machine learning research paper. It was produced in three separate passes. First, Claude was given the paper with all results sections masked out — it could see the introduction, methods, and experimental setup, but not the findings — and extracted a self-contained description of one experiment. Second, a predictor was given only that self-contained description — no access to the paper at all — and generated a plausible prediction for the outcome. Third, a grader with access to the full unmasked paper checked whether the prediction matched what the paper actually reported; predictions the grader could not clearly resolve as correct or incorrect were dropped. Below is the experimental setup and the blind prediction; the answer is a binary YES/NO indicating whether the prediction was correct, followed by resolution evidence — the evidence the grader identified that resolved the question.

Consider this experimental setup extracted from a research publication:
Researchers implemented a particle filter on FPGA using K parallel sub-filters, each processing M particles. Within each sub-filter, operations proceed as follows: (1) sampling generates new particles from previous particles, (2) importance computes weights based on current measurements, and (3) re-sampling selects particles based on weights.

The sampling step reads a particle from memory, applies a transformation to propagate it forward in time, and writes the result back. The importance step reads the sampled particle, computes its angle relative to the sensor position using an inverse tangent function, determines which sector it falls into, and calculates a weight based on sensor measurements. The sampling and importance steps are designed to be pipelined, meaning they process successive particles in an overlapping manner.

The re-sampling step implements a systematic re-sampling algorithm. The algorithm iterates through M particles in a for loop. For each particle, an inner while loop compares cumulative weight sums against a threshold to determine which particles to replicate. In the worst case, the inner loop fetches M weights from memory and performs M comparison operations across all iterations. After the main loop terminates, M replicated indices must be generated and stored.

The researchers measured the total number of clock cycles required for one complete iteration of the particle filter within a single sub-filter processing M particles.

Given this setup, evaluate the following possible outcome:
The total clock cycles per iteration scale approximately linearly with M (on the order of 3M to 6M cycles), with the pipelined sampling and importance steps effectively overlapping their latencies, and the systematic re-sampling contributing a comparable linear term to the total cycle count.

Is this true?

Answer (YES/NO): YES